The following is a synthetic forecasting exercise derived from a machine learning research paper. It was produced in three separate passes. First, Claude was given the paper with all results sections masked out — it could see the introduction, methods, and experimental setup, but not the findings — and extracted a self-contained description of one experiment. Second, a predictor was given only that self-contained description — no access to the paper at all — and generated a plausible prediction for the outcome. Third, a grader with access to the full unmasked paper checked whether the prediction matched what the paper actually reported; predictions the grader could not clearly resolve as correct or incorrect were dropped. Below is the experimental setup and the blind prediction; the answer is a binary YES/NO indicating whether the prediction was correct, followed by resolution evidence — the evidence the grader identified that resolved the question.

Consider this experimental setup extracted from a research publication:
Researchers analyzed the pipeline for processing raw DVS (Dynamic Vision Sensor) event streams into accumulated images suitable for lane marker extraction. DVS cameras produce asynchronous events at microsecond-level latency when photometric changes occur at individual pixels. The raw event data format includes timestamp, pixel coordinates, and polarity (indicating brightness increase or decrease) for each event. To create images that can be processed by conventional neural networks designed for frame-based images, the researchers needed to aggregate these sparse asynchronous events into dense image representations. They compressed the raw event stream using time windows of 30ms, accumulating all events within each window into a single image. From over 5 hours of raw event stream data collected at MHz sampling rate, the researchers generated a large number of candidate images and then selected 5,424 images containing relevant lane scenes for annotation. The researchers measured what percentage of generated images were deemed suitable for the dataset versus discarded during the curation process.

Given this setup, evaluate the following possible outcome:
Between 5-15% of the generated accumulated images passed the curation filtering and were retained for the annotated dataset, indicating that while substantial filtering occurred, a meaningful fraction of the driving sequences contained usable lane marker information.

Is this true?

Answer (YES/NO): NO